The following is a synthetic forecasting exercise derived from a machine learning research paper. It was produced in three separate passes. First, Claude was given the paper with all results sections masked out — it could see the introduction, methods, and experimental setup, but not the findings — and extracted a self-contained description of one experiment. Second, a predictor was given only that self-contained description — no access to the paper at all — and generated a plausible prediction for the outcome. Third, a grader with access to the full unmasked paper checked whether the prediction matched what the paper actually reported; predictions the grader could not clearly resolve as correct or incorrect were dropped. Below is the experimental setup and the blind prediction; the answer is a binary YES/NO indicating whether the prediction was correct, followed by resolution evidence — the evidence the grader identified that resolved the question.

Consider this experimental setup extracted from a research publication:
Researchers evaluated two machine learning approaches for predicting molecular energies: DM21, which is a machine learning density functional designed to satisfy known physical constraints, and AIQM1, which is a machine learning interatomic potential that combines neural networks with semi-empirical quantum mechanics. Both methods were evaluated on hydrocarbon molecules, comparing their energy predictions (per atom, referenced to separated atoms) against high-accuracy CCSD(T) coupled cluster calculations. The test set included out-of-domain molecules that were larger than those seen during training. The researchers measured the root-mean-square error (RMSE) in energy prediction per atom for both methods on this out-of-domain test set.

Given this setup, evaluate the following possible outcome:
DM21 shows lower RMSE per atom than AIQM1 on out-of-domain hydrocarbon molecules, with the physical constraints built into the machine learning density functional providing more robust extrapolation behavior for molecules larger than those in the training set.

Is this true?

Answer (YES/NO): NO